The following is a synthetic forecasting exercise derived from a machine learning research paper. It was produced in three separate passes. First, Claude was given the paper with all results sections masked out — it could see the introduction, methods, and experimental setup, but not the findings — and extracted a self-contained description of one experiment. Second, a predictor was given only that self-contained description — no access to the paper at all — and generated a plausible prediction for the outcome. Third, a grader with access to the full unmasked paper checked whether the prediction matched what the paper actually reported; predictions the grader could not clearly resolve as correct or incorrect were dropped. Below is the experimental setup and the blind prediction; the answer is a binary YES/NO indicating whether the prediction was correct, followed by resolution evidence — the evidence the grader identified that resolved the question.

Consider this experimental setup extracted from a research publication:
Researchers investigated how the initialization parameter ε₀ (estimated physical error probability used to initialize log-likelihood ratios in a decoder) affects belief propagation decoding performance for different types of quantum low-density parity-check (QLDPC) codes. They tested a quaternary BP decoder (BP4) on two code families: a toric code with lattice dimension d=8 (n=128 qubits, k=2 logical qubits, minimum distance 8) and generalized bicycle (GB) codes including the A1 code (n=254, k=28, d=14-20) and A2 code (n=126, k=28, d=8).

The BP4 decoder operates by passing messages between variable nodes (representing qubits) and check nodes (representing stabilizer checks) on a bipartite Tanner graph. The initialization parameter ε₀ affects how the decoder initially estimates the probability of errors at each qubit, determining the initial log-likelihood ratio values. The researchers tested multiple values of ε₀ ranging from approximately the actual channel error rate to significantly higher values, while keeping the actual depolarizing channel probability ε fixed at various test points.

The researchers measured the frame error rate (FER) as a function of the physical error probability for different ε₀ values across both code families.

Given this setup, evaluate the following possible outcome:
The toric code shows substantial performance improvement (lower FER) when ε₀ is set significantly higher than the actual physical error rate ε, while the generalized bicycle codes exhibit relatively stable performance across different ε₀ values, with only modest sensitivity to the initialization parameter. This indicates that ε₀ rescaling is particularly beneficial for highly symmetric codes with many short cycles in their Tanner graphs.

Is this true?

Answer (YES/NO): NO